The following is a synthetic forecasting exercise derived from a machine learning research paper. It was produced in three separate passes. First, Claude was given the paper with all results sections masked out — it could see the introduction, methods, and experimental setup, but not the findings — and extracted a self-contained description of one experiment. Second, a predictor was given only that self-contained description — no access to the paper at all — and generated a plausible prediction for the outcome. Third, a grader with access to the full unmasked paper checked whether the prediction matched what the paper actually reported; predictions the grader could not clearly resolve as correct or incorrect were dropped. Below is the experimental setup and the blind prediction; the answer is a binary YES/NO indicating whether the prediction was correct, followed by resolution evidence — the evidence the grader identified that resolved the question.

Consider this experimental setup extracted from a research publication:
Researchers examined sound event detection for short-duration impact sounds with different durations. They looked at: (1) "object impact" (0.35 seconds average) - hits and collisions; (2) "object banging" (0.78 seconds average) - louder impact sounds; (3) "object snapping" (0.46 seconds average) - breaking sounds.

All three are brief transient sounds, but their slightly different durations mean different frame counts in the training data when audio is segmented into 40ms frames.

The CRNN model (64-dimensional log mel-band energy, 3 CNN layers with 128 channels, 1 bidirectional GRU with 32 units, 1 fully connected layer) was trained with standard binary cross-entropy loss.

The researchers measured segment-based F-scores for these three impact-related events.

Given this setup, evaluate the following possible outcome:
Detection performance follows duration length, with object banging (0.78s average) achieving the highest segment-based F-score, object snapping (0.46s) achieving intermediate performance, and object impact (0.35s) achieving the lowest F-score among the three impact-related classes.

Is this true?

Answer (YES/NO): NO